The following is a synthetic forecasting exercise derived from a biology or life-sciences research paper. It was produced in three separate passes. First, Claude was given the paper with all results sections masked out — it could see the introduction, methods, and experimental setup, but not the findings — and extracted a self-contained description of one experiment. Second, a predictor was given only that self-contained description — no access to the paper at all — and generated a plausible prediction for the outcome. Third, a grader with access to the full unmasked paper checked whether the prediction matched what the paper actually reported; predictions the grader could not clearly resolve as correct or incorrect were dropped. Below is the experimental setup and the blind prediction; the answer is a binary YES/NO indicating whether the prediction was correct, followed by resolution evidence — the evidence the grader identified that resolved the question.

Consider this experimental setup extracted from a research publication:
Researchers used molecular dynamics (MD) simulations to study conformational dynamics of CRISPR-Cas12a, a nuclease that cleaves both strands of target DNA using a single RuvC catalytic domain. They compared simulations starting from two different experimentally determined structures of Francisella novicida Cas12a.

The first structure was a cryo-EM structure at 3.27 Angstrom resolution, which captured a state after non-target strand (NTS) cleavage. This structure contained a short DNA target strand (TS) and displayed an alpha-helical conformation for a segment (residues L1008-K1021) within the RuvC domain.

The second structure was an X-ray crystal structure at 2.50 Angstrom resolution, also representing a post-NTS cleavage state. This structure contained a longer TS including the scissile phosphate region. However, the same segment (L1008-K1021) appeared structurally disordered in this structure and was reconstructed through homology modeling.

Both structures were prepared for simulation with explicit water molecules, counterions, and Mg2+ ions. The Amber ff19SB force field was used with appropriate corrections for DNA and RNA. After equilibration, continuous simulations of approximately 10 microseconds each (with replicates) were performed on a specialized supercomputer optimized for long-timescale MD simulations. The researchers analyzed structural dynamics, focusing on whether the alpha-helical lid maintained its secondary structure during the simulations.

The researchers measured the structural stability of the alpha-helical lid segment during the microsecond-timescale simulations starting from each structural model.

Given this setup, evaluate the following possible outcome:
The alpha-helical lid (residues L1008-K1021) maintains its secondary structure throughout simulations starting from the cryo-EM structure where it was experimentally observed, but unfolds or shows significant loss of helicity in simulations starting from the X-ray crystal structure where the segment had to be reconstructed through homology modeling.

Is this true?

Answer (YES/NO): NO